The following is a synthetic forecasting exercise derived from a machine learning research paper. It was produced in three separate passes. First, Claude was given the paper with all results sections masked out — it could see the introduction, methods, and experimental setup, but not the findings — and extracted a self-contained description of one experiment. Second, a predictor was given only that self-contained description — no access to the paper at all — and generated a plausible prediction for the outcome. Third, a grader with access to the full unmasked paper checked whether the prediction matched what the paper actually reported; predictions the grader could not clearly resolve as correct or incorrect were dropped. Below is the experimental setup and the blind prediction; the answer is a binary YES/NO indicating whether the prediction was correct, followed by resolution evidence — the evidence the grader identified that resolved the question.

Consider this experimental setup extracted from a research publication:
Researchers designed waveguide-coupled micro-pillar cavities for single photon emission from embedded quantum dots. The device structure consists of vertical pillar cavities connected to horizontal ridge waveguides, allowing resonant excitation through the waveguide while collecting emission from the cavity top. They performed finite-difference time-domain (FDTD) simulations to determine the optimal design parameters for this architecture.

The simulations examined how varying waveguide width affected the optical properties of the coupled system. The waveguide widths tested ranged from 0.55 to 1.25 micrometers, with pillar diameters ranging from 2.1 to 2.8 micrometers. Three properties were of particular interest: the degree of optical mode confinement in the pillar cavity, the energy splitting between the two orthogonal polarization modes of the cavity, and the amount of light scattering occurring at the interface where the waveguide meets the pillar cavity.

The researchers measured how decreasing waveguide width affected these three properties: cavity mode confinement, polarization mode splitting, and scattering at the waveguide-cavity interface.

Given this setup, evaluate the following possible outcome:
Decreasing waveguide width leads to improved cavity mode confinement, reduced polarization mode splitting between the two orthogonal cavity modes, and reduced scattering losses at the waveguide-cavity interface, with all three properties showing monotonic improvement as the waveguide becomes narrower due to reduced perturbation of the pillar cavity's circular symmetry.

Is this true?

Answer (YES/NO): NO